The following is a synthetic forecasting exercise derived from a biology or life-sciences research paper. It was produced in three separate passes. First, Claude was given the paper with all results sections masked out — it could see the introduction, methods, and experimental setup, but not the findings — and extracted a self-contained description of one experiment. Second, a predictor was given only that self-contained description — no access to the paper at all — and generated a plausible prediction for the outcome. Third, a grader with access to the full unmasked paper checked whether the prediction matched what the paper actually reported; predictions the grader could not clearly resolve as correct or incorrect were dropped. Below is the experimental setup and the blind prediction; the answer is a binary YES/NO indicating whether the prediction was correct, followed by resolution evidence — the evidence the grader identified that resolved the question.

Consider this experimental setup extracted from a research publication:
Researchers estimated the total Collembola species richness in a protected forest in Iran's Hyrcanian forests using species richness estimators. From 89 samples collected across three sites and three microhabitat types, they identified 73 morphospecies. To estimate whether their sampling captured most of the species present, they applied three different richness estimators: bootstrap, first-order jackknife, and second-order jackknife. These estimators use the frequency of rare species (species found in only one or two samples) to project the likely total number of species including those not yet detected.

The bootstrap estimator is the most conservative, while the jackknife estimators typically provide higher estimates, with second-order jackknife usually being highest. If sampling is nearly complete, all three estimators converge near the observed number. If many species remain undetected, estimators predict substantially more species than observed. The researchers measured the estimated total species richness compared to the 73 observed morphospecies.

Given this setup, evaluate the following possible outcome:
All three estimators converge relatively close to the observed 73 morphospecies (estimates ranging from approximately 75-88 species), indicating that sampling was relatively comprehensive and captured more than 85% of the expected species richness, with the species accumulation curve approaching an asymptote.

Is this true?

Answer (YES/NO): NO